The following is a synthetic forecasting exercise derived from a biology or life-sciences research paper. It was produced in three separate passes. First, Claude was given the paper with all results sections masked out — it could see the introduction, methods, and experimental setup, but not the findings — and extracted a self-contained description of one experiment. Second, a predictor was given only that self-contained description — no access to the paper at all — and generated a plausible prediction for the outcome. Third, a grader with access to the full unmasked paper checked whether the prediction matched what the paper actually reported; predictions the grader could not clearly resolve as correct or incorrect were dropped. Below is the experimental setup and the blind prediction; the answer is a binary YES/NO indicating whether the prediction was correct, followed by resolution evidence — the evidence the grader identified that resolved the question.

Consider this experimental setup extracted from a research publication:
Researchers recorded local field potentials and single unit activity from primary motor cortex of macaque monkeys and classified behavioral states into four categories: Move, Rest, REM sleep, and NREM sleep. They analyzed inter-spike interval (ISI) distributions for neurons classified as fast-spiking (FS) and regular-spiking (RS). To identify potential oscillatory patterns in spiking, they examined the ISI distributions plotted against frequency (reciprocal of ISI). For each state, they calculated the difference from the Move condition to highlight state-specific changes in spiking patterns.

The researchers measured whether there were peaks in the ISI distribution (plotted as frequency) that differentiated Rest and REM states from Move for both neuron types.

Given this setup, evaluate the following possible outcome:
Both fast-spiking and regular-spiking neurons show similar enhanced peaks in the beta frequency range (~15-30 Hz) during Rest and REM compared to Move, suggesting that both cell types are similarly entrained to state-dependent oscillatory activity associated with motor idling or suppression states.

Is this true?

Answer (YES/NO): YES